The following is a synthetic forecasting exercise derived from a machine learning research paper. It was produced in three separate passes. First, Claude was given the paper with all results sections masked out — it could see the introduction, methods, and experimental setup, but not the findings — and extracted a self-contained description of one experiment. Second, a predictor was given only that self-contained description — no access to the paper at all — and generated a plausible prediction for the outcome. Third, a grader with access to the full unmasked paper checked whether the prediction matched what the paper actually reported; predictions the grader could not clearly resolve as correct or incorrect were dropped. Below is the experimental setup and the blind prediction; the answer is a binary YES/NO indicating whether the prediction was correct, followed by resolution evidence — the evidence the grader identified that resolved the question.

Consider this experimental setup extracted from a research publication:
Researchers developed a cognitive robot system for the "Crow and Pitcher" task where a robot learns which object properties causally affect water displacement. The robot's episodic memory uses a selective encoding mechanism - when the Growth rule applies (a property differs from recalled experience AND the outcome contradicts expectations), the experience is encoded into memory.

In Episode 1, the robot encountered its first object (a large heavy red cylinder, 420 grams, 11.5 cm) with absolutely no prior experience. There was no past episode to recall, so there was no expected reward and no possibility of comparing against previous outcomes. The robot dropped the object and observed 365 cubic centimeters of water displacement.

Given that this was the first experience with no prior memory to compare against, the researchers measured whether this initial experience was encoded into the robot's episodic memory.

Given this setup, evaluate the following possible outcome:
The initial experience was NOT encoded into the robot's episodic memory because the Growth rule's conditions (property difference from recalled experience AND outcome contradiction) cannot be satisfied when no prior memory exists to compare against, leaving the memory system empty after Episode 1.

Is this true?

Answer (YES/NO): NO